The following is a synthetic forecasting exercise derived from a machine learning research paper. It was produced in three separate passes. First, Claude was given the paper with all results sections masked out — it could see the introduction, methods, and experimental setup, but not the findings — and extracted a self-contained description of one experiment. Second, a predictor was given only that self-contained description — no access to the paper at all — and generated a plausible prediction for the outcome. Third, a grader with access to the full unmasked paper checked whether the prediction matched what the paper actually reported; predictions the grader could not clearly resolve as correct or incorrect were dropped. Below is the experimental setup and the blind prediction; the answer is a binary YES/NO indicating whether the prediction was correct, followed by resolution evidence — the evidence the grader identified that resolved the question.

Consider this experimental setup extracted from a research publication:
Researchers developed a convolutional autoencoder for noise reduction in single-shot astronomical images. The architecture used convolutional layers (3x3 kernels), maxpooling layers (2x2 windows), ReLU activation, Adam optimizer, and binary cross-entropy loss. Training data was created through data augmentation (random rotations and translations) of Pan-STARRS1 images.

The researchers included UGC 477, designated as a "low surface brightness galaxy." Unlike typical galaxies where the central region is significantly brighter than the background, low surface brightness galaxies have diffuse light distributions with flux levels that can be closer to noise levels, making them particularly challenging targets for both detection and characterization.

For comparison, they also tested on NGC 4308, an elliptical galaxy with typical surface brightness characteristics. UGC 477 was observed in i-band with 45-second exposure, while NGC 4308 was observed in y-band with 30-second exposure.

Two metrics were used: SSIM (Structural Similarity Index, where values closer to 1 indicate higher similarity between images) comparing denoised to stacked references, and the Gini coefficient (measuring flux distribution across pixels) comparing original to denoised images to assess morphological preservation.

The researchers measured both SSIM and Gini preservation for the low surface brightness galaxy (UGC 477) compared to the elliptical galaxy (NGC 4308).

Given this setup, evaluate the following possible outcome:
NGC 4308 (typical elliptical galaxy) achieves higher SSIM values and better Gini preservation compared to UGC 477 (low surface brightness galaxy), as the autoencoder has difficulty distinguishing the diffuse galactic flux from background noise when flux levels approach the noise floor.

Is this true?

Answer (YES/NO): NO